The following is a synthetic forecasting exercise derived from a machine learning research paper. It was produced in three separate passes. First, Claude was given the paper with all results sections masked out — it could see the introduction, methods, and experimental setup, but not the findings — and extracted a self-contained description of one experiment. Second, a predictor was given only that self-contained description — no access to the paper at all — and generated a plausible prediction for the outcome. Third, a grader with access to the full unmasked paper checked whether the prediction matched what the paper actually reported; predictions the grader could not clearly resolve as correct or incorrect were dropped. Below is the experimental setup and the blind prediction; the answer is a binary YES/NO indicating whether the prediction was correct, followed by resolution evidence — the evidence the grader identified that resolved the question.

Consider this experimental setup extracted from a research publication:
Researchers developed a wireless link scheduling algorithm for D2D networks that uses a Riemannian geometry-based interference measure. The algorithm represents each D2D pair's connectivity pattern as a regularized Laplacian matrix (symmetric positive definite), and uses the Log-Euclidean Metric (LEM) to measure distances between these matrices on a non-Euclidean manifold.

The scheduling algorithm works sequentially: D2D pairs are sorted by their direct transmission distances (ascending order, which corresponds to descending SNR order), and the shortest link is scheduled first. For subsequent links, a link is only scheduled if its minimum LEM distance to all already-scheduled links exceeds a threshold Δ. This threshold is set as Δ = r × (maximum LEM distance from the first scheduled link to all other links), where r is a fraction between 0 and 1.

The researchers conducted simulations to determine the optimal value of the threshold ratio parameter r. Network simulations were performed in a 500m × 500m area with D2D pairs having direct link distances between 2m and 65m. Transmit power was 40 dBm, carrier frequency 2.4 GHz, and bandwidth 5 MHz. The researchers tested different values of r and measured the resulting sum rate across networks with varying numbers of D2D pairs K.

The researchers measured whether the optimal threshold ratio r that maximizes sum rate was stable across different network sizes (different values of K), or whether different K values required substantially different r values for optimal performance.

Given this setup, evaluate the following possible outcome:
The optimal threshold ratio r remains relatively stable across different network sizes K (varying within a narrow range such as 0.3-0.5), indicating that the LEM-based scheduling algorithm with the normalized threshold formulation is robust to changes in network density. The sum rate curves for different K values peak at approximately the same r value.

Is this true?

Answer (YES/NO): NO